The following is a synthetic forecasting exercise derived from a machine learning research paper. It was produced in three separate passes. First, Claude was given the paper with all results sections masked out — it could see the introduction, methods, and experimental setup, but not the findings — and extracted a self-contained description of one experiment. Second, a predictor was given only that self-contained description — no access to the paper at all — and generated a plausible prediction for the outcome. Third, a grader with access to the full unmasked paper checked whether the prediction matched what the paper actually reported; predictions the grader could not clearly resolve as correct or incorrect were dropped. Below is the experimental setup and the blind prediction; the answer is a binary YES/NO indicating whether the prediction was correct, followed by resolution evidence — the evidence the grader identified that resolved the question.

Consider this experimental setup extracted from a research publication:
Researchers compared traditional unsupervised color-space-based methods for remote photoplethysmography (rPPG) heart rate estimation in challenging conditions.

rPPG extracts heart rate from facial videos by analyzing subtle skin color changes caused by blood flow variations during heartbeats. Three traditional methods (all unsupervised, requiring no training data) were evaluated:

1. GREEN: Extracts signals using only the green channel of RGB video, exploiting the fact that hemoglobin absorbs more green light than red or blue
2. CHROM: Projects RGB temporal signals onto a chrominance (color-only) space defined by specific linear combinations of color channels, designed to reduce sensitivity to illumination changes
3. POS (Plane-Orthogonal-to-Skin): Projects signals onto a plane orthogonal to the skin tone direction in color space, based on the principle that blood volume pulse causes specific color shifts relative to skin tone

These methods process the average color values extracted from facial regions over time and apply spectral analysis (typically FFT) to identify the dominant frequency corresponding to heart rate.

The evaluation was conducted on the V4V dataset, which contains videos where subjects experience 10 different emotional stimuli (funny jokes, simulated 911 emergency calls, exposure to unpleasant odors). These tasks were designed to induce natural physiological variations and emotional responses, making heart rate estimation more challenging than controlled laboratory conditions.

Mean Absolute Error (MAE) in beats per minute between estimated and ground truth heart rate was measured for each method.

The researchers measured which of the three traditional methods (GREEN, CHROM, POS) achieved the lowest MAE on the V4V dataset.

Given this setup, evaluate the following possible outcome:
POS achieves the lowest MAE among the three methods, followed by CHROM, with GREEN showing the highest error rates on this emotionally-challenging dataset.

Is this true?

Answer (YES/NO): NO